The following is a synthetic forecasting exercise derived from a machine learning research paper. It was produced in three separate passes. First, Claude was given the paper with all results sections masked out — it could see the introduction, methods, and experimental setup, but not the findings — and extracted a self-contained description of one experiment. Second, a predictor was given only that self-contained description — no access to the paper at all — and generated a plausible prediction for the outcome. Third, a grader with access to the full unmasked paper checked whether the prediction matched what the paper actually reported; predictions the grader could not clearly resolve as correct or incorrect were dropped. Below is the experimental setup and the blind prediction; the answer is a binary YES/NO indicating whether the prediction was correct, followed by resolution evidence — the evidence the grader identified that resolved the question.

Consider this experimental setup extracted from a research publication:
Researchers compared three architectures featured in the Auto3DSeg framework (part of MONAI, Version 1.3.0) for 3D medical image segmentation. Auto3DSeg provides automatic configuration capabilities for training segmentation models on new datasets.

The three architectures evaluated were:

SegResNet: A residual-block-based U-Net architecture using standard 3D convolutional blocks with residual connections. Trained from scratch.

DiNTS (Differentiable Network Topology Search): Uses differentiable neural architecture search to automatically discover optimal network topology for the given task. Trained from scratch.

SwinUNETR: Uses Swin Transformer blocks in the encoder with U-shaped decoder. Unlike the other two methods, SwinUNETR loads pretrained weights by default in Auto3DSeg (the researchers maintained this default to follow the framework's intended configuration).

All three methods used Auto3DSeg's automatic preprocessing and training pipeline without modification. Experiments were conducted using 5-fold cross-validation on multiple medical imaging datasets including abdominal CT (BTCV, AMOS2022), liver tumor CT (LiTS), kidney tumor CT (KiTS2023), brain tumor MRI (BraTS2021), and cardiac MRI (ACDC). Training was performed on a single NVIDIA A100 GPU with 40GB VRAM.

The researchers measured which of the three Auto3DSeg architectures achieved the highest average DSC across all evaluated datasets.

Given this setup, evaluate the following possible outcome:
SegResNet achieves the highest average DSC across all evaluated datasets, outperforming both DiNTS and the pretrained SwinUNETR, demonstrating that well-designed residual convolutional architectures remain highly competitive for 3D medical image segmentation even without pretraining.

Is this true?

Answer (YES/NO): YES